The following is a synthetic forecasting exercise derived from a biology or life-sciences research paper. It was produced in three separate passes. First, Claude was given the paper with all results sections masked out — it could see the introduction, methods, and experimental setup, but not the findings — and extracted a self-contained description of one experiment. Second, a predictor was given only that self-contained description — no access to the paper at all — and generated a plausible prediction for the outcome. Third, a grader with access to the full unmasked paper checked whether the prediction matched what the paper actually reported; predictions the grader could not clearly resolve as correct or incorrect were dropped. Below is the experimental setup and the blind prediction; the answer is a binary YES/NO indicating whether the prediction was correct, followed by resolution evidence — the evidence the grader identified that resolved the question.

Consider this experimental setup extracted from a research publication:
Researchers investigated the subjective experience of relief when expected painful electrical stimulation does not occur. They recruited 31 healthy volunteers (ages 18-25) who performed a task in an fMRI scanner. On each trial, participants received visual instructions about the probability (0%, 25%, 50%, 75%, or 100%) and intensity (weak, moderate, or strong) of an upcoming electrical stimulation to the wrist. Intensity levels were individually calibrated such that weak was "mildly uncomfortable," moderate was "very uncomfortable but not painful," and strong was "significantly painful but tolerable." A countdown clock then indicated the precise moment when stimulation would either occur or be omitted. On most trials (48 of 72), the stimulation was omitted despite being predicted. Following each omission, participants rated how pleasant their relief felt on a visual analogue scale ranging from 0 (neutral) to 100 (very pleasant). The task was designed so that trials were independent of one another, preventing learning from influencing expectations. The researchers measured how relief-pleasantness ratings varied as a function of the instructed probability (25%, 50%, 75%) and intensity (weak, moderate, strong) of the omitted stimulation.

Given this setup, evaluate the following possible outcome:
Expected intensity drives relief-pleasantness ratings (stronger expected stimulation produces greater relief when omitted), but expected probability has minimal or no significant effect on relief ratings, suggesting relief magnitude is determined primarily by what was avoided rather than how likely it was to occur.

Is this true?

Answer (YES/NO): NO